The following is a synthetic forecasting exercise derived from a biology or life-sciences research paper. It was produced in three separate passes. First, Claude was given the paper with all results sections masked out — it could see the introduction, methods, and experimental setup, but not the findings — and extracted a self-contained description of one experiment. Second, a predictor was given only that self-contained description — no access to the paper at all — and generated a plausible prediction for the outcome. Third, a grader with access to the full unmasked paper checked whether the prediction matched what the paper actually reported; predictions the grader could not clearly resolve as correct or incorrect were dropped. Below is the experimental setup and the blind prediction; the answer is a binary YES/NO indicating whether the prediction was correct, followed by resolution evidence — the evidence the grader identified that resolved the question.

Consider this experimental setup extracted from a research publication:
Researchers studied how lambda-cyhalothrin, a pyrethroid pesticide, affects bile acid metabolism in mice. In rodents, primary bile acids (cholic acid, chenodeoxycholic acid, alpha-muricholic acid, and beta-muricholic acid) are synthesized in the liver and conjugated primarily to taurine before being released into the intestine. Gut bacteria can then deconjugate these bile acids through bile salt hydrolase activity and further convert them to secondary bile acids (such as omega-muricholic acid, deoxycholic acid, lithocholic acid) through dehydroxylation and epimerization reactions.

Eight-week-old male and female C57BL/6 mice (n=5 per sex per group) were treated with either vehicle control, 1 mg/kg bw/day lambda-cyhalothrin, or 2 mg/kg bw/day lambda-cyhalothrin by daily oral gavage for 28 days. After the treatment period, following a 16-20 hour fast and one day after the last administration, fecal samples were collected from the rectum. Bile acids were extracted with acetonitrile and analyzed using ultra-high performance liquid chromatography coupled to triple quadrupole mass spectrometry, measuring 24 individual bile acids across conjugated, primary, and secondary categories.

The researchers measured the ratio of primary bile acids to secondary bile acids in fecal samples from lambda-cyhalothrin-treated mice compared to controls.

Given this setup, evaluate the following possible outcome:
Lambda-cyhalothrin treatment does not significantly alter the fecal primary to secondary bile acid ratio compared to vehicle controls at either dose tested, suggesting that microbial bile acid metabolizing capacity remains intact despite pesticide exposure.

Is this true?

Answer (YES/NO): NO